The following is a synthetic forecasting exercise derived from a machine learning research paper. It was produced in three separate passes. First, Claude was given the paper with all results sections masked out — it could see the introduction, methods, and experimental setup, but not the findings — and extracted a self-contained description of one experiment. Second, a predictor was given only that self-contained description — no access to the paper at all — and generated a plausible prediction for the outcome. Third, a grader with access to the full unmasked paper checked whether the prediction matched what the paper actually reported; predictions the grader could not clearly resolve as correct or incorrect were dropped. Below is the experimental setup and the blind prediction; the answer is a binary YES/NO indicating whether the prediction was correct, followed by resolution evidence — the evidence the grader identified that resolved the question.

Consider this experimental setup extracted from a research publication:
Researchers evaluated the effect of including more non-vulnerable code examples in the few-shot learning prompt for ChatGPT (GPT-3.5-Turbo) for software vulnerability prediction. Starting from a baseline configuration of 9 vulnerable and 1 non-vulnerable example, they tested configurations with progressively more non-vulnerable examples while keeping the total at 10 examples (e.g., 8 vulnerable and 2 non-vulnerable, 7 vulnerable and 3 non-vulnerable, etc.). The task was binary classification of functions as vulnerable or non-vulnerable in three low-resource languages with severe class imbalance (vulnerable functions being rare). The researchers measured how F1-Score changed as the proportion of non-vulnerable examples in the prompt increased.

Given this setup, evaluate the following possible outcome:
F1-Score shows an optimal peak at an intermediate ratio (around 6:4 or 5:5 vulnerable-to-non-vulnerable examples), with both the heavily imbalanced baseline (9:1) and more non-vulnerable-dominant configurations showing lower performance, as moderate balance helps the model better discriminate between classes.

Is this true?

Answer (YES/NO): NO